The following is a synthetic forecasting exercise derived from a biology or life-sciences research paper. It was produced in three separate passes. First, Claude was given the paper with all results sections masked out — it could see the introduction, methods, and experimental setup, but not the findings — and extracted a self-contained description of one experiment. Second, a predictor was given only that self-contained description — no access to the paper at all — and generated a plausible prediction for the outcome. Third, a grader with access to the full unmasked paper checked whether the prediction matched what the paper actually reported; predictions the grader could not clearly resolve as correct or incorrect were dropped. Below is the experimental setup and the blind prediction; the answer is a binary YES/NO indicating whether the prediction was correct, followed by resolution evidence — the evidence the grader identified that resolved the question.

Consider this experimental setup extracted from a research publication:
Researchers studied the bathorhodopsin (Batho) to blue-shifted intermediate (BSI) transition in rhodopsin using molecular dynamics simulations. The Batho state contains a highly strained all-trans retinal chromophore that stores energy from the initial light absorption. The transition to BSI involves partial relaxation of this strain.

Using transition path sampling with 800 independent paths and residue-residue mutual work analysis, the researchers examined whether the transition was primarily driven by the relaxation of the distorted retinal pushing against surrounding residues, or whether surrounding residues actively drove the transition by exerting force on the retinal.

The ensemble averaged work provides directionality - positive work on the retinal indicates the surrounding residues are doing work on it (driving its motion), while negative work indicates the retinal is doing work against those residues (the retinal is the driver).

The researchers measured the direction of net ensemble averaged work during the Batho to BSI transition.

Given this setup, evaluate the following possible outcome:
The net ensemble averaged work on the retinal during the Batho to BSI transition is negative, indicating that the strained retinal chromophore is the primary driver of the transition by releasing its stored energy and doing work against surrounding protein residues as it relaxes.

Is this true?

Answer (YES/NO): YES